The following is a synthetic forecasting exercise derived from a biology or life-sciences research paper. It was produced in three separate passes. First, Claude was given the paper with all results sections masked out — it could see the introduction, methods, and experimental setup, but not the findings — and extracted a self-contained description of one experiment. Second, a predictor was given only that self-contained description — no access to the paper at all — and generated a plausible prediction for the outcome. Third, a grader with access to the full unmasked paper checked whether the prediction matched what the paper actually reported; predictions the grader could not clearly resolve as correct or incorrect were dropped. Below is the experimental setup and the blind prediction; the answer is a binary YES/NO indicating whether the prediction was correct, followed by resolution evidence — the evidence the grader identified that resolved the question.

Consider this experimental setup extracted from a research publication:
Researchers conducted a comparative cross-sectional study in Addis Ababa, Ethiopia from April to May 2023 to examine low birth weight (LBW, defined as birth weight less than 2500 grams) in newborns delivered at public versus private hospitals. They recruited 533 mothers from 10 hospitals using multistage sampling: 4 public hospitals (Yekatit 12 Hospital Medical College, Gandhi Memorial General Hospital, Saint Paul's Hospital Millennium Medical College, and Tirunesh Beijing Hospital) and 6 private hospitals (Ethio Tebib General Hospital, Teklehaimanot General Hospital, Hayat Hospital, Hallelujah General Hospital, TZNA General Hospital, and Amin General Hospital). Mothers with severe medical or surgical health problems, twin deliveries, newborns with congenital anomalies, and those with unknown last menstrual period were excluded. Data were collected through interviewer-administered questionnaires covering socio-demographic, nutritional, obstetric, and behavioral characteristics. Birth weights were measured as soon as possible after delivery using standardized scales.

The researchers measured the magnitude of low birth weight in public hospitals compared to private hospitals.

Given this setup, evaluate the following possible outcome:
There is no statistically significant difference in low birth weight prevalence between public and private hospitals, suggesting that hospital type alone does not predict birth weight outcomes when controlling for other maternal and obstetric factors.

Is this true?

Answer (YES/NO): NO